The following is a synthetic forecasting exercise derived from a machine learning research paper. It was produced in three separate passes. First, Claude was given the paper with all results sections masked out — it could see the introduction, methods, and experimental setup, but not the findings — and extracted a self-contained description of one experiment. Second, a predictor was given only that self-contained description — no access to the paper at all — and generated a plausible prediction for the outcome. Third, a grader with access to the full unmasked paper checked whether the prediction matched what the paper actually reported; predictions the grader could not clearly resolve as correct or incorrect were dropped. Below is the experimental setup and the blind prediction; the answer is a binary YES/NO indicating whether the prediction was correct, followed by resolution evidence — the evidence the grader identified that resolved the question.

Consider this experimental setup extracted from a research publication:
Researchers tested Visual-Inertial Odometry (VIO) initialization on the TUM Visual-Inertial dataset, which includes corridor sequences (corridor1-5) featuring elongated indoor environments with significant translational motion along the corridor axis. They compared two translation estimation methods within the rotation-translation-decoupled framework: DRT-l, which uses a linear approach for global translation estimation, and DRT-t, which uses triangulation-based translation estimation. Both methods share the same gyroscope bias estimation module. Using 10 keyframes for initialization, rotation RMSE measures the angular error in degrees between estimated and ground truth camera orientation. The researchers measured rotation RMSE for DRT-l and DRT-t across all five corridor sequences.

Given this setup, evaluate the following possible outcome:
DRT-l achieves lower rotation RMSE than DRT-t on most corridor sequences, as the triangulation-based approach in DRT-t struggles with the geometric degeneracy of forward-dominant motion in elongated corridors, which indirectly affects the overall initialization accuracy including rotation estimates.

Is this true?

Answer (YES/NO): YES